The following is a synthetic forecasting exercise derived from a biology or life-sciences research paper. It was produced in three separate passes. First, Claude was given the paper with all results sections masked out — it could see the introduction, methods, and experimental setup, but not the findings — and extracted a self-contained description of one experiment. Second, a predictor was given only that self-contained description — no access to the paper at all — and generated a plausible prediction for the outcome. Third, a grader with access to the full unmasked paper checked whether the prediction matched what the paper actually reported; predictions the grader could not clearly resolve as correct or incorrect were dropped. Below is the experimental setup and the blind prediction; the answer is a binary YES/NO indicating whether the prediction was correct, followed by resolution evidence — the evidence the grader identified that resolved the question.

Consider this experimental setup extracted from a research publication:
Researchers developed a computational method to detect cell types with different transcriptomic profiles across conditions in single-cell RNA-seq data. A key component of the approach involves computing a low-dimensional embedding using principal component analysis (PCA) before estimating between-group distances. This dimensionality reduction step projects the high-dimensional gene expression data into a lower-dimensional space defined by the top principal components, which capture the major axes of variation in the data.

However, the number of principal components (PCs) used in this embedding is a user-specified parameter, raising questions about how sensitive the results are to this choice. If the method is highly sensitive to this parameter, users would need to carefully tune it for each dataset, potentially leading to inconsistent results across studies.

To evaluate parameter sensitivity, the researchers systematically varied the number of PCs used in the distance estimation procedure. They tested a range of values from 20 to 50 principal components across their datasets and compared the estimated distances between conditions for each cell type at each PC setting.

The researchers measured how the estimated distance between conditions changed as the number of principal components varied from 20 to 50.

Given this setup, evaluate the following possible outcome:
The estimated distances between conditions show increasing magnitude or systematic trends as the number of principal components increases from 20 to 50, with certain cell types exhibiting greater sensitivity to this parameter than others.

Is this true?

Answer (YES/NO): NO